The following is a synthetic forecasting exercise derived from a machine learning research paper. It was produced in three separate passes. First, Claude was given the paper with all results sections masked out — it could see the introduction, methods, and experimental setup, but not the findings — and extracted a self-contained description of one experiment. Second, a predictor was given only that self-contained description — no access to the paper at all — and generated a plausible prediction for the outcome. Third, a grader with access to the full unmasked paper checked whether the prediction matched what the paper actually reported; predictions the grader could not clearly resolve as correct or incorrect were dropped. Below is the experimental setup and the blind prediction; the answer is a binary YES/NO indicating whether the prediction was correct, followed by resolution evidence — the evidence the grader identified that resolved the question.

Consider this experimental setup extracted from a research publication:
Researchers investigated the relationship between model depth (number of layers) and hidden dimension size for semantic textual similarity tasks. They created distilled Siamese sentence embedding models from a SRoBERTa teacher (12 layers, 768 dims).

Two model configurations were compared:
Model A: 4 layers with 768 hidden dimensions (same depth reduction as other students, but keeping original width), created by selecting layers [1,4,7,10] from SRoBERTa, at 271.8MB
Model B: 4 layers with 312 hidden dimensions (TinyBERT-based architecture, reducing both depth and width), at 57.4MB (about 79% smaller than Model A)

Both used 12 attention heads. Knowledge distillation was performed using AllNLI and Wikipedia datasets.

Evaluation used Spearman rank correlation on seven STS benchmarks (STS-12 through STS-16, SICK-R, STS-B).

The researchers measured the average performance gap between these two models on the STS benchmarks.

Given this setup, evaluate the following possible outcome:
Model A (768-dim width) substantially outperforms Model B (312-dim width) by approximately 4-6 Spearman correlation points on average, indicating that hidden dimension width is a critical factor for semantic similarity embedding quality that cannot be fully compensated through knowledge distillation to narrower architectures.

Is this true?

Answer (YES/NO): NO